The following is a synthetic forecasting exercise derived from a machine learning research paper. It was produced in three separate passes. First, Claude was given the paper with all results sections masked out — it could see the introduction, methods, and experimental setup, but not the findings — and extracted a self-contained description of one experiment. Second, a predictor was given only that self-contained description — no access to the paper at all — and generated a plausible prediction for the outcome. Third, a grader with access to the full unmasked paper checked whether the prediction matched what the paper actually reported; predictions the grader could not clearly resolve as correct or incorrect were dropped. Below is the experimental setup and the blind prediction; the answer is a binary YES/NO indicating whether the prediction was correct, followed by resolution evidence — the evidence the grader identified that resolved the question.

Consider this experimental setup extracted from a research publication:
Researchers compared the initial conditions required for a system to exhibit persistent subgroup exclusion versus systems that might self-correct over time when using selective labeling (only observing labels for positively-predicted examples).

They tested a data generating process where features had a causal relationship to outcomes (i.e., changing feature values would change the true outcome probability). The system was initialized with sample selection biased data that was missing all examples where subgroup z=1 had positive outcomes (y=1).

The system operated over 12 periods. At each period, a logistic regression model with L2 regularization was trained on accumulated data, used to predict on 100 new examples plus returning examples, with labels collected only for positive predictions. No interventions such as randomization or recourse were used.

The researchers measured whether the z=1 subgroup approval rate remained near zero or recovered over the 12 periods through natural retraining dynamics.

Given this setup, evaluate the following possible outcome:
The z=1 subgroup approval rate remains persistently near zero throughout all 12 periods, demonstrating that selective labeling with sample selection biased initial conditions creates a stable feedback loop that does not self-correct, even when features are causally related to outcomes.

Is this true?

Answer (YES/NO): YES